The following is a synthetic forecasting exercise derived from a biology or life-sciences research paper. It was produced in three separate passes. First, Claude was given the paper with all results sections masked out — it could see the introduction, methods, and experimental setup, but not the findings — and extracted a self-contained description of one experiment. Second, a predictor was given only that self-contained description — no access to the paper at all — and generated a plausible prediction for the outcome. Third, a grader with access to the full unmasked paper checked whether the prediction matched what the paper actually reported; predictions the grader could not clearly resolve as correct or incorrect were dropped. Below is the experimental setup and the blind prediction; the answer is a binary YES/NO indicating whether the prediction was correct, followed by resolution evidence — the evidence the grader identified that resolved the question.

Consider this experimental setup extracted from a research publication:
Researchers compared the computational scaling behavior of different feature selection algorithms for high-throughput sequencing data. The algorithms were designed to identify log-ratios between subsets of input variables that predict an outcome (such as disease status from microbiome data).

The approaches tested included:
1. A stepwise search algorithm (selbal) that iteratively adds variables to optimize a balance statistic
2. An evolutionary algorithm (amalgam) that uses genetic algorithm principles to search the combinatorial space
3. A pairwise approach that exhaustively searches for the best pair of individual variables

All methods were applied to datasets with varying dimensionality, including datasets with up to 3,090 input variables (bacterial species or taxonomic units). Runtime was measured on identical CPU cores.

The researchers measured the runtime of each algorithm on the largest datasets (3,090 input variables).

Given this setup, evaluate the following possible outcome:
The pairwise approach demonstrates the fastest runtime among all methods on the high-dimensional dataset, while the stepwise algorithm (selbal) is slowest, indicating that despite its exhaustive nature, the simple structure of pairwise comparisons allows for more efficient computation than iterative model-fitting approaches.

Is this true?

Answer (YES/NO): NO